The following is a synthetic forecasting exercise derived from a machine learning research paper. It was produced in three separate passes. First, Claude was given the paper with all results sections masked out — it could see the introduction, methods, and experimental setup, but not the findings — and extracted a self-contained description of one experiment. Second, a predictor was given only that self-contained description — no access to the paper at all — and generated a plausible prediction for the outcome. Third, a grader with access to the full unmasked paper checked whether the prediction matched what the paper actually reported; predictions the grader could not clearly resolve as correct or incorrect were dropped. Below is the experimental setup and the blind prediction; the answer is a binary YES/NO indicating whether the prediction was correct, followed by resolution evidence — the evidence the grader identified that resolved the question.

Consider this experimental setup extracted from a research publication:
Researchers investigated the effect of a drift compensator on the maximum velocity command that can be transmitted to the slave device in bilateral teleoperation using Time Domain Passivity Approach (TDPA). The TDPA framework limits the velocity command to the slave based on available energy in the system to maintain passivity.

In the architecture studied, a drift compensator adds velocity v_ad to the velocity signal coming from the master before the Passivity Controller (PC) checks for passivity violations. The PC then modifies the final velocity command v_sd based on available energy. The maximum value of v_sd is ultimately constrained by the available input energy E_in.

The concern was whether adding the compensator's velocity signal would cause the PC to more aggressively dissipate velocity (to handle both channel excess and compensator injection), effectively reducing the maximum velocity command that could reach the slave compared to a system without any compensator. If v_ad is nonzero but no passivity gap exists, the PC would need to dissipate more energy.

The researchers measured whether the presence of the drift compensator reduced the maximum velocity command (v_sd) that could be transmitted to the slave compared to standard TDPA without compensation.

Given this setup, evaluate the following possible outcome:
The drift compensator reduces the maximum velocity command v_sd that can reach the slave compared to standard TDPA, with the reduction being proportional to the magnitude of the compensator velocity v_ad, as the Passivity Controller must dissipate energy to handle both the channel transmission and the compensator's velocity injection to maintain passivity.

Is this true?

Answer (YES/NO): NO